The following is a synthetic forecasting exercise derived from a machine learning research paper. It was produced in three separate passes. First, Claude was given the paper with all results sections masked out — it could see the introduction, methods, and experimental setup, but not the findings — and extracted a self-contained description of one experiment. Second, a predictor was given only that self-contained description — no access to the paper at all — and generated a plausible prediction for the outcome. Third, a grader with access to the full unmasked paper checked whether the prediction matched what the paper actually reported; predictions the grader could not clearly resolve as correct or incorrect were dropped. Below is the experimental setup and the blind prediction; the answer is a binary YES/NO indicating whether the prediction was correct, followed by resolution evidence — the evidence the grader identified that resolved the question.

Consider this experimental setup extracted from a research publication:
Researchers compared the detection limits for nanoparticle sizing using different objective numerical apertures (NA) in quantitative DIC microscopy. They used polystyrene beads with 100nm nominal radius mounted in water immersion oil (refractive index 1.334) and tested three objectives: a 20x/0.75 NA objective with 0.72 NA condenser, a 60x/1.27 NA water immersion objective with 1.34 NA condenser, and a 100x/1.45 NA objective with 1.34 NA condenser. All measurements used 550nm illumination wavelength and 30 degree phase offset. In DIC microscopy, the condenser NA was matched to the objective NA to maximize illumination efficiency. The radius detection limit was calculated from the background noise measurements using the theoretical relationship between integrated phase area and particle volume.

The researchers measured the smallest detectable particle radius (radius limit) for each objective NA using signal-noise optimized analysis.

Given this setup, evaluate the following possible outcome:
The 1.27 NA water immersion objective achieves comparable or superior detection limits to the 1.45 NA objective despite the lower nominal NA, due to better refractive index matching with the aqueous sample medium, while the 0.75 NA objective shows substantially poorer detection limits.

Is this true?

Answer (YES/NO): NO